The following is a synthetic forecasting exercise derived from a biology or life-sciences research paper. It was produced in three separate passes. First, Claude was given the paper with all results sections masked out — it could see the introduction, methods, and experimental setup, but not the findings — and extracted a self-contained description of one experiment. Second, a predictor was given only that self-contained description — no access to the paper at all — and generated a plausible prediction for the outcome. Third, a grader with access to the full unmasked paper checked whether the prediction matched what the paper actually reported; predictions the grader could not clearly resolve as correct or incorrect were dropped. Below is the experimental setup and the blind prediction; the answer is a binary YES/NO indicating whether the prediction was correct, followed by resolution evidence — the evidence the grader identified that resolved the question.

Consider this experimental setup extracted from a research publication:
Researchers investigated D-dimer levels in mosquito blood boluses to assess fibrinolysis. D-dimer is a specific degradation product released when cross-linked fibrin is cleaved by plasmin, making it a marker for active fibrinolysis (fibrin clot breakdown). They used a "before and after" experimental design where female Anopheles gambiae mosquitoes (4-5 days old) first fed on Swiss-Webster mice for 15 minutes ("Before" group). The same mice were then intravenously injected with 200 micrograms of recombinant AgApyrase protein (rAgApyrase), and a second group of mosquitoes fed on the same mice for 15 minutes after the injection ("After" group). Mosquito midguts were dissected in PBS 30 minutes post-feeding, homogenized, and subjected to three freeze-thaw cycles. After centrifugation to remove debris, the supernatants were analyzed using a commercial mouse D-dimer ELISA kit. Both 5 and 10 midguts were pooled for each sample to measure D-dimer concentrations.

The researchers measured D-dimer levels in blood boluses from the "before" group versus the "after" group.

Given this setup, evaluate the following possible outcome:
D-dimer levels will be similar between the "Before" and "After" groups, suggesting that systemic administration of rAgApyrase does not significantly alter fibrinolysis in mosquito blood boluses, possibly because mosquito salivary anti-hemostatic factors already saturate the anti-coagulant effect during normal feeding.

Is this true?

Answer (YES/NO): NO